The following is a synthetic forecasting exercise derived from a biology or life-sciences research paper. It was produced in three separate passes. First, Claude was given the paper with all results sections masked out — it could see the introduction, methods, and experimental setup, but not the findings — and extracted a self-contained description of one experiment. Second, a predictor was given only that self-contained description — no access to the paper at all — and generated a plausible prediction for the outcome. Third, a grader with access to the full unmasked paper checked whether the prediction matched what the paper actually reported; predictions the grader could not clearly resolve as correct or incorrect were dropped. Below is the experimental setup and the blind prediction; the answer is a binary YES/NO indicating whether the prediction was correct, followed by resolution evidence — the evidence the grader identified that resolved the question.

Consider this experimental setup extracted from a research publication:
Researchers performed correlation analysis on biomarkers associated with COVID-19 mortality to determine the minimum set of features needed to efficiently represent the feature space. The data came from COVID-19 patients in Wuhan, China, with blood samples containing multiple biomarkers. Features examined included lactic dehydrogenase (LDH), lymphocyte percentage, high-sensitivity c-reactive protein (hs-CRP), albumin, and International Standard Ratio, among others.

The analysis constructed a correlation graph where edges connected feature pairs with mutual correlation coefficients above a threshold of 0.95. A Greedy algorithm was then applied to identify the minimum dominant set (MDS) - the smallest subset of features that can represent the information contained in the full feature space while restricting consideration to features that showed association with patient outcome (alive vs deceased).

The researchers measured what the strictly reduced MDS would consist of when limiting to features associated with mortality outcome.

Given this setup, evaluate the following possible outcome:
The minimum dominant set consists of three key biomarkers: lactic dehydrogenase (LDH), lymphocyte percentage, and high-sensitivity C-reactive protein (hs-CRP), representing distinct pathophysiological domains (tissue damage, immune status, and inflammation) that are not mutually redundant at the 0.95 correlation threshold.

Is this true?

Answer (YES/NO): NO